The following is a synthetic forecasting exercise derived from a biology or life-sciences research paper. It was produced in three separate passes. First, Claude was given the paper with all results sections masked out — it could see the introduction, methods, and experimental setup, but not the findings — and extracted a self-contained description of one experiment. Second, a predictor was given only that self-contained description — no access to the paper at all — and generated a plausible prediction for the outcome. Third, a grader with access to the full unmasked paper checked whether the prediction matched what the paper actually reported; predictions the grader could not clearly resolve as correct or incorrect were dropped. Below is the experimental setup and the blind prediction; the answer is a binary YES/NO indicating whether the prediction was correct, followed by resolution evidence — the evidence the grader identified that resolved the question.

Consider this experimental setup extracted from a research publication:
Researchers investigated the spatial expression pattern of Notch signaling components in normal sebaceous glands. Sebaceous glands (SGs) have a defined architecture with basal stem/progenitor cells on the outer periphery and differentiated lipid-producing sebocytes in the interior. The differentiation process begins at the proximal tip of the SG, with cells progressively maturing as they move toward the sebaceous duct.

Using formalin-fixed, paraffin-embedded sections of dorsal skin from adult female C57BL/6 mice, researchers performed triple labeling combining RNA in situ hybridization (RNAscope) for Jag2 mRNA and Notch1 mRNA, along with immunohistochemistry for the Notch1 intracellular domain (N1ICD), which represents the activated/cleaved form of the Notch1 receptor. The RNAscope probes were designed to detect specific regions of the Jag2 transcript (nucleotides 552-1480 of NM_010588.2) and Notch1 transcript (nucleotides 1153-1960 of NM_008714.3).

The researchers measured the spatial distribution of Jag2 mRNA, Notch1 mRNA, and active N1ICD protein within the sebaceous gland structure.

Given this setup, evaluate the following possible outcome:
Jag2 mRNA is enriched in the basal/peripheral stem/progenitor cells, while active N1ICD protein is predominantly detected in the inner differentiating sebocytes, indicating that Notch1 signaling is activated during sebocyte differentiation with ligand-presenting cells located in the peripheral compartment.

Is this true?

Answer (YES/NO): NO